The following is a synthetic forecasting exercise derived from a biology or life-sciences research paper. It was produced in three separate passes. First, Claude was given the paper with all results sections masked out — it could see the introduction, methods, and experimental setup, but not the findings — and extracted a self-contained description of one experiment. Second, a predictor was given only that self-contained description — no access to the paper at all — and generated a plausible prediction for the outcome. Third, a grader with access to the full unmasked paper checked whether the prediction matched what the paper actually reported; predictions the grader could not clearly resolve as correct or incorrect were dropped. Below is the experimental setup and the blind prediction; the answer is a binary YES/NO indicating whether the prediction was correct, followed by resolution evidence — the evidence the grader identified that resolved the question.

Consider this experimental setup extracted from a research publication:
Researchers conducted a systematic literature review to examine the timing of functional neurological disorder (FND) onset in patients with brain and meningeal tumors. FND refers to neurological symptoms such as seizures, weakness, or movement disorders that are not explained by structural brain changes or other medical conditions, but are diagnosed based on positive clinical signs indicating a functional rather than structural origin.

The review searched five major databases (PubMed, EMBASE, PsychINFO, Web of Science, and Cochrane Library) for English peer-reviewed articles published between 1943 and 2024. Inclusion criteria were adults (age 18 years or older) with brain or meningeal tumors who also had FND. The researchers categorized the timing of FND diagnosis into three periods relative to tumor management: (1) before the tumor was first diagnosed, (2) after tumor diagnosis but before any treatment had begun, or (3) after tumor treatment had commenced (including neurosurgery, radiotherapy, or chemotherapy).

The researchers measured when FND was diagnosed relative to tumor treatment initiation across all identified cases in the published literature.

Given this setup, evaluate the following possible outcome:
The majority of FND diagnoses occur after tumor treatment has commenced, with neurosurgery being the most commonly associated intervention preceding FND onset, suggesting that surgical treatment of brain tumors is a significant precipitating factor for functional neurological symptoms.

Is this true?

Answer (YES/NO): NO